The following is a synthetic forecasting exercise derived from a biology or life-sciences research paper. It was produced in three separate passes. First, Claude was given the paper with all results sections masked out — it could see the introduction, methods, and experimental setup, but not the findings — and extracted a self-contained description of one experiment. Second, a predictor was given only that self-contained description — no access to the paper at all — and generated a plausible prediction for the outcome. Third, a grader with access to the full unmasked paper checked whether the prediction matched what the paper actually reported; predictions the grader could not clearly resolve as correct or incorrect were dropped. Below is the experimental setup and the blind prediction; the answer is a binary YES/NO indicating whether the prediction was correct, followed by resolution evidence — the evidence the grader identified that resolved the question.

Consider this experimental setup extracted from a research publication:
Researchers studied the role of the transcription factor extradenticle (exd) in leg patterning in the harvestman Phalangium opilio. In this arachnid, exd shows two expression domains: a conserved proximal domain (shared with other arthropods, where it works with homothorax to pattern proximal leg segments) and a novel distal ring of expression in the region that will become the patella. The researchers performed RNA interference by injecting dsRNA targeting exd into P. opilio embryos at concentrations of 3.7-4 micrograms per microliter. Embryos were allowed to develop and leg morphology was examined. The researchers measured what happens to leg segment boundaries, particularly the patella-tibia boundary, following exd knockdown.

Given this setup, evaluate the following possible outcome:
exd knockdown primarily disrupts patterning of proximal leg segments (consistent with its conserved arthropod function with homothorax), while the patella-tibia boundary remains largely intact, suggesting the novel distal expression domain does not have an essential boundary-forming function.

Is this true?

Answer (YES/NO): NO